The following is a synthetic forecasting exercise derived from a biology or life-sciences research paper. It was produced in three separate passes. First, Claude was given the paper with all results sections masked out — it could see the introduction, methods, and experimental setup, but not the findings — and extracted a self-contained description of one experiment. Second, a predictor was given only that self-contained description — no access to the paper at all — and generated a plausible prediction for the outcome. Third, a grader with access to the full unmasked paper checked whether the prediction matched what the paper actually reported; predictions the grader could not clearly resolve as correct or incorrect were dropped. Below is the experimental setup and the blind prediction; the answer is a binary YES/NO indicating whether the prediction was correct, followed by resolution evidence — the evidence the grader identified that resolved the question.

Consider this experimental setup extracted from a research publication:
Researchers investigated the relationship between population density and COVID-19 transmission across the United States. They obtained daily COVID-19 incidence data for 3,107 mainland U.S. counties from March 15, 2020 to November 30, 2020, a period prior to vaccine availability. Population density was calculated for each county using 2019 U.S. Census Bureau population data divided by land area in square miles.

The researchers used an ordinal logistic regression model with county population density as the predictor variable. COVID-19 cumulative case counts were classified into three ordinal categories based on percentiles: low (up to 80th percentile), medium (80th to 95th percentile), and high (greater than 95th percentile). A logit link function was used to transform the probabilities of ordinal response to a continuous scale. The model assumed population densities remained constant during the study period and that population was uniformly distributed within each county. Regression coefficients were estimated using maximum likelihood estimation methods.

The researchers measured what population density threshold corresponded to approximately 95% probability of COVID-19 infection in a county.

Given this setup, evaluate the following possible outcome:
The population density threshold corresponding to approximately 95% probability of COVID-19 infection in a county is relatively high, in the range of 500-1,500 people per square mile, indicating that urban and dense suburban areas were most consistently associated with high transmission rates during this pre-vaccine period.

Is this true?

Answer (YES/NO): NO